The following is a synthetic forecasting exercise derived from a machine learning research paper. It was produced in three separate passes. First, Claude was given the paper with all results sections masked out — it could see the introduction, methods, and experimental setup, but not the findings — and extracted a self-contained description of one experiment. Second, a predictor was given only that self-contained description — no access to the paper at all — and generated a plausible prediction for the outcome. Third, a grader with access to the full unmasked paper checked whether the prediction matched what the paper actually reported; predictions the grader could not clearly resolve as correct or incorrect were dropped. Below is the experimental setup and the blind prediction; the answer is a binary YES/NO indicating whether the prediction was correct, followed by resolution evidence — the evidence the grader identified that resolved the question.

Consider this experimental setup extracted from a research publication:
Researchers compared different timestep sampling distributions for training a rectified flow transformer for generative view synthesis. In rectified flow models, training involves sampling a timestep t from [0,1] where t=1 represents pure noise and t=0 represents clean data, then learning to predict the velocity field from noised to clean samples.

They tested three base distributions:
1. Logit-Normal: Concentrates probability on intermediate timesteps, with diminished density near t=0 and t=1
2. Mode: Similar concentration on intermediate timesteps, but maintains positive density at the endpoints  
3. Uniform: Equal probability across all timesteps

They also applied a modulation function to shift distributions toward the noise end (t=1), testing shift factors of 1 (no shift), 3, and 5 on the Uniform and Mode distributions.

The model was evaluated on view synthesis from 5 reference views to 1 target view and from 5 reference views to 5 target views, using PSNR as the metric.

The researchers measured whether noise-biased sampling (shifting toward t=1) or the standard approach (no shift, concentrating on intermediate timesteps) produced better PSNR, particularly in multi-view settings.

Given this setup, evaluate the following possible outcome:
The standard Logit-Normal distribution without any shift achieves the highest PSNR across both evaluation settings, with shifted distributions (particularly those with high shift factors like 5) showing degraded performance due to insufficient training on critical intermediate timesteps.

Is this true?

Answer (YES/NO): NO